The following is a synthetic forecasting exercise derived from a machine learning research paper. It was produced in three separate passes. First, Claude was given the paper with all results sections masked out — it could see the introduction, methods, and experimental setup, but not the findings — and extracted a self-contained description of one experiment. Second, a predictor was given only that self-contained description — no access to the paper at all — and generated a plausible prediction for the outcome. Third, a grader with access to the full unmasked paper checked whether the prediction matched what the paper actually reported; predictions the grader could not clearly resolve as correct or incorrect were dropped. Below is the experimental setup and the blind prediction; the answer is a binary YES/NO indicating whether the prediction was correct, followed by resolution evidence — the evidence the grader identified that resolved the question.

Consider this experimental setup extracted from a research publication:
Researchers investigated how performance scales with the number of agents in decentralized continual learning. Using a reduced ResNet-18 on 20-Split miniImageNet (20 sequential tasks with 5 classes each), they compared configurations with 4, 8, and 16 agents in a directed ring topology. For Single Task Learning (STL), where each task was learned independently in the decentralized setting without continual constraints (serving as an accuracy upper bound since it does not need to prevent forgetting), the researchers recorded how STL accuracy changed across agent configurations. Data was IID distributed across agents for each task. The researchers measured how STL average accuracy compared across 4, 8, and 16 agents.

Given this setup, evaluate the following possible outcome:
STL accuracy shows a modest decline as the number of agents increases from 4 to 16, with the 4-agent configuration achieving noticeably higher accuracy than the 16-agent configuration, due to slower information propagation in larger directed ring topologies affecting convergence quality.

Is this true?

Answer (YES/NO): NO